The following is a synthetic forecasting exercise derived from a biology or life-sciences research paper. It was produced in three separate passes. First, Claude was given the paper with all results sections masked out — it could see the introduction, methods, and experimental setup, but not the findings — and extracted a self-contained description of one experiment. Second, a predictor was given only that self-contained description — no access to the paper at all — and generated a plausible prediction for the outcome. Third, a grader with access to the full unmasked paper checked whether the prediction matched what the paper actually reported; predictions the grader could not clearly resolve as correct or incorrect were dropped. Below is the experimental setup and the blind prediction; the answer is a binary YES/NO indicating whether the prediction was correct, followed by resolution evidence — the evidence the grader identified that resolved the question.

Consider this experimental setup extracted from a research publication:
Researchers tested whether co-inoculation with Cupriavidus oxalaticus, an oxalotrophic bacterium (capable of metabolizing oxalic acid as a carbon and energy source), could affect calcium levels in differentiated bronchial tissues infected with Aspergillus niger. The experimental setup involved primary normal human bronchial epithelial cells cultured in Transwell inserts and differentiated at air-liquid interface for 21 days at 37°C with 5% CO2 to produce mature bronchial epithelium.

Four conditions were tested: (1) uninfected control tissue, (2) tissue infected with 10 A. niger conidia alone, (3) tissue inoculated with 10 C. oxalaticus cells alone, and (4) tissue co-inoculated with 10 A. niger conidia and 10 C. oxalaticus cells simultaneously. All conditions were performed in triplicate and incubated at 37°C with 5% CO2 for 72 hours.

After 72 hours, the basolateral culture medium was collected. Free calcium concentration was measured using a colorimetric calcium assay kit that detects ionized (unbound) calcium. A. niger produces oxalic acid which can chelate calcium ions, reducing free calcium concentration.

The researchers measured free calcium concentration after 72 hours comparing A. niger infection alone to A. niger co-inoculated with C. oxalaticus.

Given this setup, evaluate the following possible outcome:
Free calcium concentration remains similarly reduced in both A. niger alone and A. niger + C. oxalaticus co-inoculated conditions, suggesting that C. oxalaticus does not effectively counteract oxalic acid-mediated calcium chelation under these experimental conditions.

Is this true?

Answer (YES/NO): NO